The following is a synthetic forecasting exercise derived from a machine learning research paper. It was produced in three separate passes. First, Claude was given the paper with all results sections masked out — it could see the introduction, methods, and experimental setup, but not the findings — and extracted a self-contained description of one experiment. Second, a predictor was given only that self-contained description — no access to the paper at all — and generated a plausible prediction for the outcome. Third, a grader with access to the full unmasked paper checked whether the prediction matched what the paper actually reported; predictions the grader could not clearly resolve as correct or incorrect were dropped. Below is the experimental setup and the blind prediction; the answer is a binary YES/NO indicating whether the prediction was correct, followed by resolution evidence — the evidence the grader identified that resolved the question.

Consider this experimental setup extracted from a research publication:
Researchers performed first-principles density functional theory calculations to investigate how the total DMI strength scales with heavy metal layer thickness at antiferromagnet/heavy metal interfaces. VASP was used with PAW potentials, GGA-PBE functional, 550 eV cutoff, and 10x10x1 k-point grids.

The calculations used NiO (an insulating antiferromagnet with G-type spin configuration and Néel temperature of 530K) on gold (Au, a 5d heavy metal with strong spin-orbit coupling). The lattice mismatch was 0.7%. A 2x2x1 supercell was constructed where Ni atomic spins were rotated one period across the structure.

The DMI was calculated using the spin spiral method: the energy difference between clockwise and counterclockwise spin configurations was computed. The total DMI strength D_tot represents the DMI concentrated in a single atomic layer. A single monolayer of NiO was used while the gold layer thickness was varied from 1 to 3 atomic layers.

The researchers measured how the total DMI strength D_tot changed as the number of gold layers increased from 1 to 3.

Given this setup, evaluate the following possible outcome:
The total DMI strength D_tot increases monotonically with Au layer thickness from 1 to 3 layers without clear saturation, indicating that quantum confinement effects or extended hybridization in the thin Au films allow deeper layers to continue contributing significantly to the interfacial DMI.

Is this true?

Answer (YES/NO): YES